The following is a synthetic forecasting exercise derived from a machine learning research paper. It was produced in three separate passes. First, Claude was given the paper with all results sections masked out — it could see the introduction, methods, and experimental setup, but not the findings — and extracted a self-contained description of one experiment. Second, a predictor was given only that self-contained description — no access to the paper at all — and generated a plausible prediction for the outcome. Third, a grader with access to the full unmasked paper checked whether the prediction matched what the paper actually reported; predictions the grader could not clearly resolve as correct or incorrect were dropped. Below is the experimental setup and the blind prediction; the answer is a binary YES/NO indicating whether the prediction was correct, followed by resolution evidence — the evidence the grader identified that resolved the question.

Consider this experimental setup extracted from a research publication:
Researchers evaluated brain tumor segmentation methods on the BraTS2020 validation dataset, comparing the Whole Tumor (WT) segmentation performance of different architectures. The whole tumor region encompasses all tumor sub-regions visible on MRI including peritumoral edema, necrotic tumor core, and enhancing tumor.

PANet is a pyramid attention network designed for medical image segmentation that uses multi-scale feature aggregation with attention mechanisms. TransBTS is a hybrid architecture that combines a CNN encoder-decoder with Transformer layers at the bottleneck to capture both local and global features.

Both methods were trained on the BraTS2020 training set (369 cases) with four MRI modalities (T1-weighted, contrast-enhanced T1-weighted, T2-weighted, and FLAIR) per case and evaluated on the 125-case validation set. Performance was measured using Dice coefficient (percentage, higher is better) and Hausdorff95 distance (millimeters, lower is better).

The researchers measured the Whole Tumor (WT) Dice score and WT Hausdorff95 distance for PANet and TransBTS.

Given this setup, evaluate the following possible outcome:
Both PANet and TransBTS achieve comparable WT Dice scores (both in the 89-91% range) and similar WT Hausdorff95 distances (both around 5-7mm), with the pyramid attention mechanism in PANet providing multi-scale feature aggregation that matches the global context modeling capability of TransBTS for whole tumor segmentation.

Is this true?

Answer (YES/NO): NO